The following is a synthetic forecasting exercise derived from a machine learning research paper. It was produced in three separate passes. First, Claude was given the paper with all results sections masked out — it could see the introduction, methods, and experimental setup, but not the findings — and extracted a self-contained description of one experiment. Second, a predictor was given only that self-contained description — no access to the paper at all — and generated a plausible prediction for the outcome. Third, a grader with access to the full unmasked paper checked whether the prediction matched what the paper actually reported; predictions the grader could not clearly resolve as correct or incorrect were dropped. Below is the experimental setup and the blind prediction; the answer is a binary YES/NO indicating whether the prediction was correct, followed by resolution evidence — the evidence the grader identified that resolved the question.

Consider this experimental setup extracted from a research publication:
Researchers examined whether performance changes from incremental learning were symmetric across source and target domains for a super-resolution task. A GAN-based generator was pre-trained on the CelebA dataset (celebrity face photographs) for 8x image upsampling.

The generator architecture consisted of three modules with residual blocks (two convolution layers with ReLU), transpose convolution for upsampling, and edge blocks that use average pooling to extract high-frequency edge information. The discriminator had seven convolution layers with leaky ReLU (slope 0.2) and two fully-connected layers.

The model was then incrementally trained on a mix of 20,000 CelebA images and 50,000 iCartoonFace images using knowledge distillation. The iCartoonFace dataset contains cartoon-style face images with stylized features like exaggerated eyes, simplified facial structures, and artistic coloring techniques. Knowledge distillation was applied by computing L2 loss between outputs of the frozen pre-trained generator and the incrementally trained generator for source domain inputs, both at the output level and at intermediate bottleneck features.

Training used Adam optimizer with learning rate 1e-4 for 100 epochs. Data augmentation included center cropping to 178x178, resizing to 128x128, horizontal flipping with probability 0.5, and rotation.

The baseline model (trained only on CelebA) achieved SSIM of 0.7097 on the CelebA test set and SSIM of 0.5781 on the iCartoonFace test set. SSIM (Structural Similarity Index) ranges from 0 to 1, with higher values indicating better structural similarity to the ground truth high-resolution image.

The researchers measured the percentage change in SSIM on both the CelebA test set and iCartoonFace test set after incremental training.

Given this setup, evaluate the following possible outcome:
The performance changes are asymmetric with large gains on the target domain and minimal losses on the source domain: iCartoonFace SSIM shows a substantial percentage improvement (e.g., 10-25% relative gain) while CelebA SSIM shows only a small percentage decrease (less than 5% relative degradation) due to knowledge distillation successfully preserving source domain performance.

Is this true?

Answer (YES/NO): NO